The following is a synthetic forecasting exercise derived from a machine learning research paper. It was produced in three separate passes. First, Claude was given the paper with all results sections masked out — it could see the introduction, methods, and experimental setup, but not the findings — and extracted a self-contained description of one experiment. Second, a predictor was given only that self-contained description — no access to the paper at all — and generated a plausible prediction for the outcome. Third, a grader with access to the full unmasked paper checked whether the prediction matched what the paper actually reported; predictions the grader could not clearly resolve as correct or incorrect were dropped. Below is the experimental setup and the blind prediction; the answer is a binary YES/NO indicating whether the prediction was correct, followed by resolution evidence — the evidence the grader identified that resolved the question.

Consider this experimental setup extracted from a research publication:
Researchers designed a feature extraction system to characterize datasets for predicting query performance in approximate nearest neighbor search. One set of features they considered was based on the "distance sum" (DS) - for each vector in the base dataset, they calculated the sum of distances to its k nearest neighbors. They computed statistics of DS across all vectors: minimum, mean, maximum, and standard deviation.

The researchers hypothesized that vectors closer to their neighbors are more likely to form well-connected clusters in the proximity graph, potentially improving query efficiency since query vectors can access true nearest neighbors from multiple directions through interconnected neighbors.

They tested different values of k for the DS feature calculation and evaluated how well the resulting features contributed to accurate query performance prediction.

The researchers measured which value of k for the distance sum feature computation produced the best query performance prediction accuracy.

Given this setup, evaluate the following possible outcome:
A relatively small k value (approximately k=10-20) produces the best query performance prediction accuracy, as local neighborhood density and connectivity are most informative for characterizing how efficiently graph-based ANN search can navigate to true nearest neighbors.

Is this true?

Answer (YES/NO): YES